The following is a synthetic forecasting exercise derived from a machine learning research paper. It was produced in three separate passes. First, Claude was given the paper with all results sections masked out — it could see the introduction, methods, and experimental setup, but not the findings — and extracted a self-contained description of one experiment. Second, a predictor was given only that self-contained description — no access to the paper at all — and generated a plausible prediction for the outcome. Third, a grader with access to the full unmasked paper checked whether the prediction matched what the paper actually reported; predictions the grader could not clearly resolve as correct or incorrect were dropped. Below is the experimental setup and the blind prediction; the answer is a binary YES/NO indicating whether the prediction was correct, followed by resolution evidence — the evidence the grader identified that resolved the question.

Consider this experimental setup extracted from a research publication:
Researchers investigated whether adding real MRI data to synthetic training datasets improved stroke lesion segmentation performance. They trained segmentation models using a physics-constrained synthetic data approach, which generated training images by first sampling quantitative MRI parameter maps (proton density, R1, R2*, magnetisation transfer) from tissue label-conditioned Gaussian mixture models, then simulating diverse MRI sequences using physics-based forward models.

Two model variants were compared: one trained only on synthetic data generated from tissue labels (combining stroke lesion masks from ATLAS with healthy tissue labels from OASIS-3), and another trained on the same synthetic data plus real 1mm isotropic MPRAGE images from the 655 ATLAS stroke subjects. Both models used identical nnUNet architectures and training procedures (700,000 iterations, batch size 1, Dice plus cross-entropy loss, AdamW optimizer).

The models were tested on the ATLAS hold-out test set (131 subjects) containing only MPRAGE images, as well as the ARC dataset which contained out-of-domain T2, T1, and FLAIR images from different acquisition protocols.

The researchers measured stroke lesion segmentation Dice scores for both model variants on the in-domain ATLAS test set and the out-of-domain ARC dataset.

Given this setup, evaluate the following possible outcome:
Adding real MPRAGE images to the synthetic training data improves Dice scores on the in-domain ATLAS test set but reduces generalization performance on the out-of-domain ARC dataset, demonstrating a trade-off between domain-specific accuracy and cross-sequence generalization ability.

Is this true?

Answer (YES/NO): NO